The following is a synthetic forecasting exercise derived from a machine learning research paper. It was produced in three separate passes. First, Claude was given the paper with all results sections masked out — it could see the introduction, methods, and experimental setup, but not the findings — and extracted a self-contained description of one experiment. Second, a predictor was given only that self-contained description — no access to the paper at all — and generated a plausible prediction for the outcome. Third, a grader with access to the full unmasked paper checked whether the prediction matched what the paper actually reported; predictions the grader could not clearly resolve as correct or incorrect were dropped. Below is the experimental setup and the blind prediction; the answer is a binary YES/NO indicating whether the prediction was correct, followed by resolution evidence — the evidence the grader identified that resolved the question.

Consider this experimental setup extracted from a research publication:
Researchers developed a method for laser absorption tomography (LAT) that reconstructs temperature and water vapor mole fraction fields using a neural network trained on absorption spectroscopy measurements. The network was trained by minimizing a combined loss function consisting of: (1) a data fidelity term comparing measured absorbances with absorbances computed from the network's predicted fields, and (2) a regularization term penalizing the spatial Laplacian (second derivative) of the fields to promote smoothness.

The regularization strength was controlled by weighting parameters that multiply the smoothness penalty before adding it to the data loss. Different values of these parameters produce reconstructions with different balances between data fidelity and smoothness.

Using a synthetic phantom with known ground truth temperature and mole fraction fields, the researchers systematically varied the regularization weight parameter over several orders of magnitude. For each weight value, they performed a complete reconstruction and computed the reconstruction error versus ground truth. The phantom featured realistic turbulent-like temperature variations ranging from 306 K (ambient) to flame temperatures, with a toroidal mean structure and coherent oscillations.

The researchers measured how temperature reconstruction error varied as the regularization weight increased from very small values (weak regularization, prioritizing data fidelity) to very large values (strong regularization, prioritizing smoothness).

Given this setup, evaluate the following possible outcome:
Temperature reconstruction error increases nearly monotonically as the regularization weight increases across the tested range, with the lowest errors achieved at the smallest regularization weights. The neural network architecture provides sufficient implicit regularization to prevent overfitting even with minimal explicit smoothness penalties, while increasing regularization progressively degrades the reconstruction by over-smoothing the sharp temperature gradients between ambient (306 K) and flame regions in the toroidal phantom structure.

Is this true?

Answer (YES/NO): NO